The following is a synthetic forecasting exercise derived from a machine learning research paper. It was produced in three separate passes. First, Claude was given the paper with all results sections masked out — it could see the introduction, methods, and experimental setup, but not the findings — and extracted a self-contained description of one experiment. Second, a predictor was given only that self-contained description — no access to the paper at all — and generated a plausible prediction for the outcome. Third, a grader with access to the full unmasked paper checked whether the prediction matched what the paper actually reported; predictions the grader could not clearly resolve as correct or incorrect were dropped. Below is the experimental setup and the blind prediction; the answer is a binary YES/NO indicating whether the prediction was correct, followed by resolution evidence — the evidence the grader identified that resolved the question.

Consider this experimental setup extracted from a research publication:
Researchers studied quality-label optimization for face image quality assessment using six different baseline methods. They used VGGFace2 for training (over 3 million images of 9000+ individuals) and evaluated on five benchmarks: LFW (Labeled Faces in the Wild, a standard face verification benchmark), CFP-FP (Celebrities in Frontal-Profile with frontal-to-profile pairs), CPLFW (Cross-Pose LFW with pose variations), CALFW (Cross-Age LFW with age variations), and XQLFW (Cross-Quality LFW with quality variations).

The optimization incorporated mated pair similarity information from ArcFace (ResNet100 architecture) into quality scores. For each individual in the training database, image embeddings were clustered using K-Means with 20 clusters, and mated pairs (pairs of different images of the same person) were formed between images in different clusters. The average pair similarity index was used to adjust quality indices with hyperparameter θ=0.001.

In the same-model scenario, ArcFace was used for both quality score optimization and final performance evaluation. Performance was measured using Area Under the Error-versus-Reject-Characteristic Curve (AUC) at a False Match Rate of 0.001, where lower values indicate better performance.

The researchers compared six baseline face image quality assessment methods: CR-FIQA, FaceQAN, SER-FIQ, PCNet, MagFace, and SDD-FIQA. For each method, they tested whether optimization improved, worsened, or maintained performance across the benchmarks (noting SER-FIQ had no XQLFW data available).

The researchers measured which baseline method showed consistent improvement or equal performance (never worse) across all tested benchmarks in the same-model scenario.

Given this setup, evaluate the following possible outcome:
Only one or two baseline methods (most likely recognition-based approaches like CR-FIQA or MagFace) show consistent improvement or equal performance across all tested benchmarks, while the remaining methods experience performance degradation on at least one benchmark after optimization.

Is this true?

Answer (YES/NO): NO